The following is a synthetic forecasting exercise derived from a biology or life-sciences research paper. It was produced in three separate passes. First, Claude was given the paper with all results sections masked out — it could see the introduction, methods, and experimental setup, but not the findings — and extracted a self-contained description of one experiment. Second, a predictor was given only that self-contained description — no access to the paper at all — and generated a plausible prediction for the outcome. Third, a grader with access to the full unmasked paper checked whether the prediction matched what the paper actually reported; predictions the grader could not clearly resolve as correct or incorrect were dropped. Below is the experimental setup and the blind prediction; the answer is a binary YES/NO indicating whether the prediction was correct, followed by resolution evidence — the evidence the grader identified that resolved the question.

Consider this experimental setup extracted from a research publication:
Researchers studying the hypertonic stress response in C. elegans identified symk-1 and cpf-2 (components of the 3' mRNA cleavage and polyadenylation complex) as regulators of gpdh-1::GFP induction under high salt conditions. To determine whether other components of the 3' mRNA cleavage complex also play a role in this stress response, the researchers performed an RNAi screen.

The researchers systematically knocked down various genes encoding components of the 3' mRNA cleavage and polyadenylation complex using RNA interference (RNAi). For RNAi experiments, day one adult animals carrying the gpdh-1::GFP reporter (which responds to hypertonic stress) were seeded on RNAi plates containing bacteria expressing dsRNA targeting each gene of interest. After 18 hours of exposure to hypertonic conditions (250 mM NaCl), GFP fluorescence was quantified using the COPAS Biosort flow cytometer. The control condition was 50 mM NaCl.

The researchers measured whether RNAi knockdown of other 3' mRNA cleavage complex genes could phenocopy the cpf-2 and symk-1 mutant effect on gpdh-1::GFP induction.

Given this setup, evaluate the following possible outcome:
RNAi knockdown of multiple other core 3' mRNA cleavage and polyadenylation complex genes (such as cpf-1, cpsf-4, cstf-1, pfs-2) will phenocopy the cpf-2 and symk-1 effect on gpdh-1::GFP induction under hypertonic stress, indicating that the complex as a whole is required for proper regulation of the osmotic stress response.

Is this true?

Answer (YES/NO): YES